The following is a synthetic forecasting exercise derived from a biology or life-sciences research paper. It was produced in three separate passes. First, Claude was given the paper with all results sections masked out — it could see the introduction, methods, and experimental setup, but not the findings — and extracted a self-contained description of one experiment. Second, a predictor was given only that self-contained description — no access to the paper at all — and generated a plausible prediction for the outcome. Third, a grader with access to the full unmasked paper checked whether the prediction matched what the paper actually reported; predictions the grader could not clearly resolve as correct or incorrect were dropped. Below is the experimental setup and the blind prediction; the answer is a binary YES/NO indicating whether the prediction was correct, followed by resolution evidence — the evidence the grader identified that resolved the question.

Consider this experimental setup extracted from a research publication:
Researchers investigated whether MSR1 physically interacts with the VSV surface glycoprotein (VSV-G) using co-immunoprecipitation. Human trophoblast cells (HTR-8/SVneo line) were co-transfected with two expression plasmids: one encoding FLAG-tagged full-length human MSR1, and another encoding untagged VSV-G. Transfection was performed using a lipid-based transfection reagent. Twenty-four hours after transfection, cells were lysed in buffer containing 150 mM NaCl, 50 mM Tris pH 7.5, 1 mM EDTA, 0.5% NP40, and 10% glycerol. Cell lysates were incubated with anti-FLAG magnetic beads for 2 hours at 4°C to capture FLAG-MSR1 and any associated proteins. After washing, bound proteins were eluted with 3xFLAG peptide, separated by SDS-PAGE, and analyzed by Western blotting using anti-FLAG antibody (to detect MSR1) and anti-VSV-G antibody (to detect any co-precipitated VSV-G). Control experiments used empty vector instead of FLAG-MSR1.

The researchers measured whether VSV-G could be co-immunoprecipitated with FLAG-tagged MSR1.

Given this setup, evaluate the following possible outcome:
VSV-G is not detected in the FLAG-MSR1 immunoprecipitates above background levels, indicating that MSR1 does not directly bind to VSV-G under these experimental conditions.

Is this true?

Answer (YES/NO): NO